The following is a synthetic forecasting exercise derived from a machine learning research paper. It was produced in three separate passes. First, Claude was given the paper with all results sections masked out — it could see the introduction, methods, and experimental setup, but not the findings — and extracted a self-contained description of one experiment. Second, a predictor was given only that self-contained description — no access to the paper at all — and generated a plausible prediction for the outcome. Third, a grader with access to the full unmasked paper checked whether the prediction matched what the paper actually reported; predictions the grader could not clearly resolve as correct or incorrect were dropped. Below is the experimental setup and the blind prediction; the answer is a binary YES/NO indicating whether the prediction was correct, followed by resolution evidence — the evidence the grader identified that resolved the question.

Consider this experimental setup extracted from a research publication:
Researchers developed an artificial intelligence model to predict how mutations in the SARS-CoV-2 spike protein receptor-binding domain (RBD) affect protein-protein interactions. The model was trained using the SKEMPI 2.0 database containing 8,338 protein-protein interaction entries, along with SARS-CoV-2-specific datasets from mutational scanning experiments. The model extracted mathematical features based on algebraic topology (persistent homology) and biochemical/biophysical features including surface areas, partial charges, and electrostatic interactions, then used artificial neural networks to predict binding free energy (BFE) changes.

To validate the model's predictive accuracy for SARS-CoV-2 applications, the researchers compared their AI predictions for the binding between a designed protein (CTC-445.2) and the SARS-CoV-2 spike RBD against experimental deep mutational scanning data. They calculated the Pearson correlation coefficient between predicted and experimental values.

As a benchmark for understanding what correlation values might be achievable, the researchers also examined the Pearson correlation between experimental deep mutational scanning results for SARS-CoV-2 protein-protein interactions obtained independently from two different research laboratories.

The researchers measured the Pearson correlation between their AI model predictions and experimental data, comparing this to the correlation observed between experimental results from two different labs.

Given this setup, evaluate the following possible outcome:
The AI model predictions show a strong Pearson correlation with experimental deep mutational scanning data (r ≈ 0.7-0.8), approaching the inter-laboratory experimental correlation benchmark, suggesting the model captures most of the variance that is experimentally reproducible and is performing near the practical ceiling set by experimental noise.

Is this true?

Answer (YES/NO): YES